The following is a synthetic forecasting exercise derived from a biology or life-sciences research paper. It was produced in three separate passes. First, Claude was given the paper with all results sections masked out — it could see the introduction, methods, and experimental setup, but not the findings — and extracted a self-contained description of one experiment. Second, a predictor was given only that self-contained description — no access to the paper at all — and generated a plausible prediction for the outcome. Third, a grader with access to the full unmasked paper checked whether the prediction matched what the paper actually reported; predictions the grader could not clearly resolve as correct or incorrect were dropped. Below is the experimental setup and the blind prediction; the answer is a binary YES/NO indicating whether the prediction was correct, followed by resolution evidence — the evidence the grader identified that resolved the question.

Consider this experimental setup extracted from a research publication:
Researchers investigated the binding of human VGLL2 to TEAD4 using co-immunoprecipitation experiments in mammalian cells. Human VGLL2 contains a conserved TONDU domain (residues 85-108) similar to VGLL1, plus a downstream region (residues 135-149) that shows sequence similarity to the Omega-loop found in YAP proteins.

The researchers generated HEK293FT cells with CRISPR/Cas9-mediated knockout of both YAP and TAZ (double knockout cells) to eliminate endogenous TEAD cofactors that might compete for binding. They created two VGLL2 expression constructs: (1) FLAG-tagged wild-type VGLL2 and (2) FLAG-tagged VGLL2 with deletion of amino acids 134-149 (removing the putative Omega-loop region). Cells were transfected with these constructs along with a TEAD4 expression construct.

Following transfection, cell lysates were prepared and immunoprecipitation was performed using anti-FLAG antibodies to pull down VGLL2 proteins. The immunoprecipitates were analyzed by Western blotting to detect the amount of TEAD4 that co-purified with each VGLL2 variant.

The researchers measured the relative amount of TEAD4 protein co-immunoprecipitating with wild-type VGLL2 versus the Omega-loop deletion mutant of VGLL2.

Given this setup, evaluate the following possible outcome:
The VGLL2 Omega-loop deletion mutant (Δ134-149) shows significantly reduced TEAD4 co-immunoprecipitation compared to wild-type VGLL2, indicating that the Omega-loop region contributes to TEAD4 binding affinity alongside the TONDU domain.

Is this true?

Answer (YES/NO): YES